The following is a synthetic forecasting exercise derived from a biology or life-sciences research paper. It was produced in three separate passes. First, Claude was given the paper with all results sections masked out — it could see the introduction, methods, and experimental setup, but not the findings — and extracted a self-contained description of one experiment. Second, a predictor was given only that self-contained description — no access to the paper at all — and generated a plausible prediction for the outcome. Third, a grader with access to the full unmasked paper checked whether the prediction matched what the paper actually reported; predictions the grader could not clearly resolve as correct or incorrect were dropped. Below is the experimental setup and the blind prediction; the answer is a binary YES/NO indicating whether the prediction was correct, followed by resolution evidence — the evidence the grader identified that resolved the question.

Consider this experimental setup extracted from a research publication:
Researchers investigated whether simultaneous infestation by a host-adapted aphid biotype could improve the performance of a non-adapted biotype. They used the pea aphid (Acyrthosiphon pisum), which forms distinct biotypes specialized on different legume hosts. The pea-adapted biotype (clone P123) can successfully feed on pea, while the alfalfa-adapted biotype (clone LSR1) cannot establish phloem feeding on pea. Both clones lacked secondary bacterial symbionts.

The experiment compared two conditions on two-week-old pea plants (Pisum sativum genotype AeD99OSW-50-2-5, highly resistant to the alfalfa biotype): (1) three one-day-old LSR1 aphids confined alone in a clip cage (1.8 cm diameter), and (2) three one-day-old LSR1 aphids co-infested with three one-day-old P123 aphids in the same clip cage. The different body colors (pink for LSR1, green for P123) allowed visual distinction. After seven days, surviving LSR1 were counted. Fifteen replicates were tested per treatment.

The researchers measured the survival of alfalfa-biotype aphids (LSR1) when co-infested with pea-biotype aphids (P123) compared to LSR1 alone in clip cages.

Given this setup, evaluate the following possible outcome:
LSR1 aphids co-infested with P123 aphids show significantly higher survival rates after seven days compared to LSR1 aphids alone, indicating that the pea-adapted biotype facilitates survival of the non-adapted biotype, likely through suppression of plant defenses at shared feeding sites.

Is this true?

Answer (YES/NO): YES